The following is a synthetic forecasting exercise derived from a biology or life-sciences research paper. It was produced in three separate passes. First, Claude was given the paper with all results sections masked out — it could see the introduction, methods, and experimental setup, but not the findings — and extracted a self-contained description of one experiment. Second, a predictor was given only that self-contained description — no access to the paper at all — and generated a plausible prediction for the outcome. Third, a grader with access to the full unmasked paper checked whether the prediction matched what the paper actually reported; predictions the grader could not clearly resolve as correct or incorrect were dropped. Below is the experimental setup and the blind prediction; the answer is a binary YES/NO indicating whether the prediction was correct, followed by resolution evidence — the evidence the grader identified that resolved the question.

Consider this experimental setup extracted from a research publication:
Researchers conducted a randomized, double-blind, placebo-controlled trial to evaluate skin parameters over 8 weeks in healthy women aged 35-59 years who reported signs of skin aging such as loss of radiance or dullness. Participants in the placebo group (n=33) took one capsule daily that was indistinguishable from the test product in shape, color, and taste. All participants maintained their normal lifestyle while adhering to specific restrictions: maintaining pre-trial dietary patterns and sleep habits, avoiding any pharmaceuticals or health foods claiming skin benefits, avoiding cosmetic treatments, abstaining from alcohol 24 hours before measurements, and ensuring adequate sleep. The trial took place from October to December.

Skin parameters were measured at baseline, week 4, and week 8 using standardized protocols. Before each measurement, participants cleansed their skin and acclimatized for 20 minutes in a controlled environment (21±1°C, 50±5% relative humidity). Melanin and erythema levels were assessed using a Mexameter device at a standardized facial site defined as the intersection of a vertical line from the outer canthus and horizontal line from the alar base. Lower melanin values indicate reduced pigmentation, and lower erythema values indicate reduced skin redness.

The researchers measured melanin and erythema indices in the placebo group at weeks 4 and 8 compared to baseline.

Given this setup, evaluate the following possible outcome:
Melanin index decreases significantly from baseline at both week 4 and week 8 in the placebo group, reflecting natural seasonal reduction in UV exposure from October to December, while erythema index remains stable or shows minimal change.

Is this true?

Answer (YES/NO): NO